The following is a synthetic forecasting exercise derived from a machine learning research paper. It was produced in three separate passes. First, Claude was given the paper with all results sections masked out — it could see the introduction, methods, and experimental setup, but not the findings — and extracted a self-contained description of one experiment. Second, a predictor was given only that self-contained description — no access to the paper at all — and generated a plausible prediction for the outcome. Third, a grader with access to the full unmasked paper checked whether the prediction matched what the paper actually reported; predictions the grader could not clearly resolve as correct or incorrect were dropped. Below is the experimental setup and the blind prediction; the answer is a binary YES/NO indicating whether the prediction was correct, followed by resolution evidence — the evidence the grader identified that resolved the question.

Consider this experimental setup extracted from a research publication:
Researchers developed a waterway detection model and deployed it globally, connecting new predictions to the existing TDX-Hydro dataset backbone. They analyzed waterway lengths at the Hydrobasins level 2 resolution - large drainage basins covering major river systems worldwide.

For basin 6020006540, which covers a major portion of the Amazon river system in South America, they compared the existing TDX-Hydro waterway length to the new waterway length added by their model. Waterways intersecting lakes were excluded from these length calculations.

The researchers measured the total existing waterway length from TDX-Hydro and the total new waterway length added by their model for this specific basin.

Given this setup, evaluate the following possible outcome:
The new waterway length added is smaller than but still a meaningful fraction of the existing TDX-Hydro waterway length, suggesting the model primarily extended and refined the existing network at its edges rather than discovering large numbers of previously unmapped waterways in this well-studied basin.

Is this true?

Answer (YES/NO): NO